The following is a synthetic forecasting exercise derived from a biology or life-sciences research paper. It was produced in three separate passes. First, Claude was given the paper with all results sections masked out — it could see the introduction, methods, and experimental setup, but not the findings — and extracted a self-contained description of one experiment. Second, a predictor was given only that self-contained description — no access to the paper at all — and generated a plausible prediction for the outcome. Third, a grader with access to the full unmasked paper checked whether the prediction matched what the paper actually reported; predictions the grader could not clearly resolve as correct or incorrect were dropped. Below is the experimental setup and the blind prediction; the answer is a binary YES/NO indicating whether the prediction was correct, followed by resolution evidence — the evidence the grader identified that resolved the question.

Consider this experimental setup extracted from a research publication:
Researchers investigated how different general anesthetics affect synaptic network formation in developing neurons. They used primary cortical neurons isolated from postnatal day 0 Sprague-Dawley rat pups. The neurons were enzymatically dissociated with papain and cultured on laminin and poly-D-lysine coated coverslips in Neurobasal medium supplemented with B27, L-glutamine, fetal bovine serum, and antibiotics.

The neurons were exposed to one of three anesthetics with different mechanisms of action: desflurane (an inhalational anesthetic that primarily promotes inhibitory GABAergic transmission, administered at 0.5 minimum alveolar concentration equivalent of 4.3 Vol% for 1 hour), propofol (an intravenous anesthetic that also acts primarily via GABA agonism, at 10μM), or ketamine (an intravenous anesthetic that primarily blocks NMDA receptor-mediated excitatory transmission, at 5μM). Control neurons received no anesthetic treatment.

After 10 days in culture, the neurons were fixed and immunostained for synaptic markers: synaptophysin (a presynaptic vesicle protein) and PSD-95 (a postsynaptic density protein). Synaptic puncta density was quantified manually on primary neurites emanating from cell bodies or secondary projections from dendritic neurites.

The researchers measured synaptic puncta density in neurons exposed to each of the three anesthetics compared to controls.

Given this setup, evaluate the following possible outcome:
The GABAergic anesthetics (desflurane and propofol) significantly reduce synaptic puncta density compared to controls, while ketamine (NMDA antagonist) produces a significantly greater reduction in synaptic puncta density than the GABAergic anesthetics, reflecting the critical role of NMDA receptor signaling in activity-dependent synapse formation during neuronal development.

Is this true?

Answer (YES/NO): NO